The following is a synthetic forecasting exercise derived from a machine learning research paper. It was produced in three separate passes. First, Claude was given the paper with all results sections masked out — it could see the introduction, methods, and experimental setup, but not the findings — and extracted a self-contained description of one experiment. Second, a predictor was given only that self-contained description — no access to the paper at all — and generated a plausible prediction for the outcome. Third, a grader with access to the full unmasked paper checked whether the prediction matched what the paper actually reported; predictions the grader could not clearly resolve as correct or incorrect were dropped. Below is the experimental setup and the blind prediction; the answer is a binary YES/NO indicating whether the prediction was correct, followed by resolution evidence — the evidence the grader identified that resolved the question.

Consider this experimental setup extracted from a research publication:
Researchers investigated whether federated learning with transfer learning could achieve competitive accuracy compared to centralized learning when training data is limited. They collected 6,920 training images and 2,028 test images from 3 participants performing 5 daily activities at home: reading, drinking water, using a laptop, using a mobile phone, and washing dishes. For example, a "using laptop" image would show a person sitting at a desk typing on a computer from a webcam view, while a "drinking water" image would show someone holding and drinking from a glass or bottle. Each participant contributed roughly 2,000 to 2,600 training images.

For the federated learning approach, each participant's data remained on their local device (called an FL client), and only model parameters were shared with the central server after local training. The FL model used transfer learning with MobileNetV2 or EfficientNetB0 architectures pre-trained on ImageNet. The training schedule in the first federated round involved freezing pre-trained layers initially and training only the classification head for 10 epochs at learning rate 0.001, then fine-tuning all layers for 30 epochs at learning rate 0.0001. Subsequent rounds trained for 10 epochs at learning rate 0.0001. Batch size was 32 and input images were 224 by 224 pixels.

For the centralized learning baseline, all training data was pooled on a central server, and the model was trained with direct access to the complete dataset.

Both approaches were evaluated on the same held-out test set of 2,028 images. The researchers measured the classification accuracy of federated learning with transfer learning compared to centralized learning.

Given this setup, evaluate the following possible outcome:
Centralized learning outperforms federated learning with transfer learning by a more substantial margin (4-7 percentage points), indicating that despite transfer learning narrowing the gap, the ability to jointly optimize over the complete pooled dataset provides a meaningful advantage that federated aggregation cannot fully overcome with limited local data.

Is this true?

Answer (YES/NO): NO